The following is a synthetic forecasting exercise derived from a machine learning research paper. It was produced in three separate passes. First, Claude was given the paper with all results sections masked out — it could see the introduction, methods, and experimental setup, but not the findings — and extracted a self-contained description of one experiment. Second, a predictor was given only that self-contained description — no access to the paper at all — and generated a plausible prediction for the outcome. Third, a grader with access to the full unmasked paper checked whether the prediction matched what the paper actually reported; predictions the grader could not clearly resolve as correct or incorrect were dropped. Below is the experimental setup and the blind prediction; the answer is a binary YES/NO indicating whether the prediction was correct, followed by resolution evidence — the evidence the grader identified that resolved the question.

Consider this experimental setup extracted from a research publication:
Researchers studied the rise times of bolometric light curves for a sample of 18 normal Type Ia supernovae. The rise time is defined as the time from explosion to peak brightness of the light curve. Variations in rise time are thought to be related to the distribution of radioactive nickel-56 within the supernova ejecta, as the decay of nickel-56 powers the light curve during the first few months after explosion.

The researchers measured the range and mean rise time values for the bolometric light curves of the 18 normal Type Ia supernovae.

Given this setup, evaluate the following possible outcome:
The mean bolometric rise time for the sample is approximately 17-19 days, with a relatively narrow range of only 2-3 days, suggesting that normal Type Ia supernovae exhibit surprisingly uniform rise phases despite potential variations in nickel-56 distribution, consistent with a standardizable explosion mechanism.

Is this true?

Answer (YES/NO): NO